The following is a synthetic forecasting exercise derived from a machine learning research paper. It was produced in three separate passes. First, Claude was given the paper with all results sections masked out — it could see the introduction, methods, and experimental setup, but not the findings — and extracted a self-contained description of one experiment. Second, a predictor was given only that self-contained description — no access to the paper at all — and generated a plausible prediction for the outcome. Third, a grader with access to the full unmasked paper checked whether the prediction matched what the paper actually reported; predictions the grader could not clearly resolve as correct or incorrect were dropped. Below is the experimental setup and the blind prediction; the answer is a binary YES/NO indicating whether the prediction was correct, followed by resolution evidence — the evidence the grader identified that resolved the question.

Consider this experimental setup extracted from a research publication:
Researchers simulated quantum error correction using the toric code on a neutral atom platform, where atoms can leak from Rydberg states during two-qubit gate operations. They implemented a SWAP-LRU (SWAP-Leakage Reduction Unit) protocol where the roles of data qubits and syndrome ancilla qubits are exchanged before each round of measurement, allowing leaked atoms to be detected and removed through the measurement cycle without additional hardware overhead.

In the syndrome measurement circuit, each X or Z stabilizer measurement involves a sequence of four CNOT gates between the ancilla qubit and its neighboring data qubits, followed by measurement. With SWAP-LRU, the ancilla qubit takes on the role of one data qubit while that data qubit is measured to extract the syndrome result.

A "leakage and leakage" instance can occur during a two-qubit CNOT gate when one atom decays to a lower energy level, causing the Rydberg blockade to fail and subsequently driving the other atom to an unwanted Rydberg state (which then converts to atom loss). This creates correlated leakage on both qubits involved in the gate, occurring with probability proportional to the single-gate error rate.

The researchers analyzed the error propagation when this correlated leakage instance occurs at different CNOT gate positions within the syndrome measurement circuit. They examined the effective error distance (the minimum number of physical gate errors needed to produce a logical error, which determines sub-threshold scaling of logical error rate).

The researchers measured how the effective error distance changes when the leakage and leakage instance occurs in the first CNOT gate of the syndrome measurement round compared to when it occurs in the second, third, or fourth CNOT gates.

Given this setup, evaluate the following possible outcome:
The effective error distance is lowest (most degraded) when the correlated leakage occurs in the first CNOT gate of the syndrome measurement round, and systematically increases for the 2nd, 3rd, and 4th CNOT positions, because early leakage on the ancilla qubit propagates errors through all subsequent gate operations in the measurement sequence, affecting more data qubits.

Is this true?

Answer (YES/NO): NO